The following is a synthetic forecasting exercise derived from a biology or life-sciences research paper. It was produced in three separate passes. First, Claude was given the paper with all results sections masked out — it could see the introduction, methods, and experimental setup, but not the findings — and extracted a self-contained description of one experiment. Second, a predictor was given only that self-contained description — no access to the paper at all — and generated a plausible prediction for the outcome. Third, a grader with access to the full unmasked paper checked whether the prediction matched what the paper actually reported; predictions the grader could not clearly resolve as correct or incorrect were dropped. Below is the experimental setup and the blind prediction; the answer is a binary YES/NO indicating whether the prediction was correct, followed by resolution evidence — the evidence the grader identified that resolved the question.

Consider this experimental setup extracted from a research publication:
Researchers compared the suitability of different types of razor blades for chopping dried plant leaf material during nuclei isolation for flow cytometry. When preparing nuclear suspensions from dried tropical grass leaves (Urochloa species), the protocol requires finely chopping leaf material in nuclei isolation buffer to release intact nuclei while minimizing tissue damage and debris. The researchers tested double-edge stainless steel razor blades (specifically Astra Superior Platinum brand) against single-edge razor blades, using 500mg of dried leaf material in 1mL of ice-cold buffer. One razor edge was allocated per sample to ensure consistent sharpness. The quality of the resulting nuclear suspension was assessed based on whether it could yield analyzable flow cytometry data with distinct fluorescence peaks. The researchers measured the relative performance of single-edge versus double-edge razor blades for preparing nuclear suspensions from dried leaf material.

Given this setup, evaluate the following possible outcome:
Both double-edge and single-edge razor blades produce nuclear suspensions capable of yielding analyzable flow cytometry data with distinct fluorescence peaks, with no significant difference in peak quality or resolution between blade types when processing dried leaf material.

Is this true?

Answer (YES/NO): NO